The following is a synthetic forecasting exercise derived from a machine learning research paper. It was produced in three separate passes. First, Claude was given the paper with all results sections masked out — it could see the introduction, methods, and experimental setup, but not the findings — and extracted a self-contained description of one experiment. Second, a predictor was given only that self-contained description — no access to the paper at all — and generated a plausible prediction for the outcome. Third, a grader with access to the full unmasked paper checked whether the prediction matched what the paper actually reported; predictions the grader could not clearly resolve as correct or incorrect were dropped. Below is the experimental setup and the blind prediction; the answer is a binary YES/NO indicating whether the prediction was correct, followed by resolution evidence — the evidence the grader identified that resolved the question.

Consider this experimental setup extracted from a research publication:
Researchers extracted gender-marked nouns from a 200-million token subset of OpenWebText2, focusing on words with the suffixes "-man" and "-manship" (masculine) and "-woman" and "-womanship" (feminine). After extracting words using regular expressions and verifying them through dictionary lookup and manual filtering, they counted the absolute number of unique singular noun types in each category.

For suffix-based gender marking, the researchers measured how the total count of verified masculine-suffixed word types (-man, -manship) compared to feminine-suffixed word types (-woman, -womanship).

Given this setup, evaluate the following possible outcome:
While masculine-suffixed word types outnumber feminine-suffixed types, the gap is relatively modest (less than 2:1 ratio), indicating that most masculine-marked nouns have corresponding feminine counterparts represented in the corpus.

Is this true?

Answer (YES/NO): NO